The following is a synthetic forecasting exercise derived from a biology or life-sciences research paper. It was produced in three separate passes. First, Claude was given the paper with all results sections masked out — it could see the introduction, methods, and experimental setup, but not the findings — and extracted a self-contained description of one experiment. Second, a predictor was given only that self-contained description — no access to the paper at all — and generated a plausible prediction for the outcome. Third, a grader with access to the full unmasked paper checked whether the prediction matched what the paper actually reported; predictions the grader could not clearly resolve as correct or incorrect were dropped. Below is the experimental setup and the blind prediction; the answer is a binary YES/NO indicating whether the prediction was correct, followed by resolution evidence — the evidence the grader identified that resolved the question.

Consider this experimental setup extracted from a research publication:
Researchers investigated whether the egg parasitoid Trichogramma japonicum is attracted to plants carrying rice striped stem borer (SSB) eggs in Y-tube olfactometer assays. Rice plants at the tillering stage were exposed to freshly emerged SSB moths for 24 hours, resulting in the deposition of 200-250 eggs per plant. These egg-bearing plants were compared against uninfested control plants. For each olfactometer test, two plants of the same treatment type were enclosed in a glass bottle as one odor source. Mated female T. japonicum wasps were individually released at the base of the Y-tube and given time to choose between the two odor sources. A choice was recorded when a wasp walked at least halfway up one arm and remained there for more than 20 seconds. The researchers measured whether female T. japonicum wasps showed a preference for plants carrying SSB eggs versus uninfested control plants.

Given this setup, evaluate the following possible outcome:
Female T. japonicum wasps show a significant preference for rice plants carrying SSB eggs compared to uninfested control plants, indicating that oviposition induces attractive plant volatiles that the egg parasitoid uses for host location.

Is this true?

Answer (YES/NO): YES